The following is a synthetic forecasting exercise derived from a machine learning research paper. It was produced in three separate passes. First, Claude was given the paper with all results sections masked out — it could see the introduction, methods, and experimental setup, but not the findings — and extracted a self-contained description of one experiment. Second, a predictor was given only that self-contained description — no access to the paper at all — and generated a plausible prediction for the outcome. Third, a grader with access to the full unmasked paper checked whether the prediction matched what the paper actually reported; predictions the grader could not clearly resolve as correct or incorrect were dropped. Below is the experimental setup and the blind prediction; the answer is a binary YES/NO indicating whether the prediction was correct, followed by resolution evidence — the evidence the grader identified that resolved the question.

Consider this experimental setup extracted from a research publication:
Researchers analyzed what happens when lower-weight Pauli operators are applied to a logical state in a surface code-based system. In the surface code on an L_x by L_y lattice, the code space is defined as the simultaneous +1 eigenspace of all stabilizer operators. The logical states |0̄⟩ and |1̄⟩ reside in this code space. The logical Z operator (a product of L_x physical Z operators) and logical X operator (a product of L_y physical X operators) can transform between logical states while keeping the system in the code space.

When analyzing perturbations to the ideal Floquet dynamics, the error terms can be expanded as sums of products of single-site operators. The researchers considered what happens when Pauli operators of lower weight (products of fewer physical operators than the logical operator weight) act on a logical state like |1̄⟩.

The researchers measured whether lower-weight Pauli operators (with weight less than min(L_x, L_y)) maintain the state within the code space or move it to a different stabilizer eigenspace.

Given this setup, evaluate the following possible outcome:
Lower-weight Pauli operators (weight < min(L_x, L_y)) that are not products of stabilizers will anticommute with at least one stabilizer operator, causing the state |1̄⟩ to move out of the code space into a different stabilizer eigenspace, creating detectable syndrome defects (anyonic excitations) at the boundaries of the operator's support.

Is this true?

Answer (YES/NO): YES